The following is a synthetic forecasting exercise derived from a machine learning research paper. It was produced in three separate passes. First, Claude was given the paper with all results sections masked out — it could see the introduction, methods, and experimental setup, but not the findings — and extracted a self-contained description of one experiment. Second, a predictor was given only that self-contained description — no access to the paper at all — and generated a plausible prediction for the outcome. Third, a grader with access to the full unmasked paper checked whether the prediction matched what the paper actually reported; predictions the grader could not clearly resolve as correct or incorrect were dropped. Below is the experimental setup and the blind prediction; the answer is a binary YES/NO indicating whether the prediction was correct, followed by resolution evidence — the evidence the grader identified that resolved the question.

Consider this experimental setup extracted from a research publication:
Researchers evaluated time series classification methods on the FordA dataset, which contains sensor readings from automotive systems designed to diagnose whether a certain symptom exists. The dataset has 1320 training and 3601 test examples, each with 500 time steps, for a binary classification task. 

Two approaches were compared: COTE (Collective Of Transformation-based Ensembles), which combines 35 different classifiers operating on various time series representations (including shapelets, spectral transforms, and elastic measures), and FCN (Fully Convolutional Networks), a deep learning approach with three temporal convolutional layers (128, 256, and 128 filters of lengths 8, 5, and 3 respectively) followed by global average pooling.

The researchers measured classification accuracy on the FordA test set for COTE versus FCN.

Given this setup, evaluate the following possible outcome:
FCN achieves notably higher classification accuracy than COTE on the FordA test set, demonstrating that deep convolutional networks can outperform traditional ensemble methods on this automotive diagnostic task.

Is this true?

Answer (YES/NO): NO